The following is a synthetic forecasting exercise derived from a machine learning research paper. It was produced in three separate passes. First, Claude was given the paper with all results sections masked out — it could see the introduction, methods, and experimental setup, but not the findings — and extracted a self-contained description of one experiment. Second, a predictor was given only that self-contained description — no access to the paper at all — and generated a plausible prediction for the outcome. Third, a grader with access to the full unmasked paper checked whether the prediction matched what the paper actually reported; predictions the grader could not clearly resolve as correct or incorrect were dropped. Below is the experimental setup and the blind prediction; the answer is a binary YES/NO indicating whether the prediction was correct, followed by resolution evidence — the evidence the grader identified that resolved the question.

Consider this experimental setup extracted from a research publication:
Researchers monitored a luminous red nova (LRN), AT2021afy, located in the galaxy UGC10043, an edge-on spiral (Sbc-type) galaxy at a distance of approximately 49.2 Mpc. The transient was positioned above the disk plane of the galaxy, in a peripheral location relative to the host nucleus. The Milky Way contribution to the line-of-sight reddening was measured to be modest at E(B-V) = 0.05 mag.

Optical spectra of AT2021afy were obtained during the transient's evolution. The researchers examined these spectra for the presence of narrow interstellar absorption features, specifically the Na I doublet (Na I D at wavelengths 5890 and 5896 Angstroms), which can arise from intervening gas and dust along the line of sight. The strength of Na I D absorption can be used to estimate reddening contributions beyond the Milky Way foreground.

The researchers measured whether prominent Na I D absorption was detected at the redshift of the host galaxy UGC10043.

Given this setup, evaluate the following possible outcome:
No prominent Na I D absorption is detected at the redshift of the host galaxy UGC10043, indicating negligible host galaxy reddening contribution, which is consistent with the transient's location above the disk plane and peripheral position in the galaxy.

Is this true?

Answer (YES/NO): NO